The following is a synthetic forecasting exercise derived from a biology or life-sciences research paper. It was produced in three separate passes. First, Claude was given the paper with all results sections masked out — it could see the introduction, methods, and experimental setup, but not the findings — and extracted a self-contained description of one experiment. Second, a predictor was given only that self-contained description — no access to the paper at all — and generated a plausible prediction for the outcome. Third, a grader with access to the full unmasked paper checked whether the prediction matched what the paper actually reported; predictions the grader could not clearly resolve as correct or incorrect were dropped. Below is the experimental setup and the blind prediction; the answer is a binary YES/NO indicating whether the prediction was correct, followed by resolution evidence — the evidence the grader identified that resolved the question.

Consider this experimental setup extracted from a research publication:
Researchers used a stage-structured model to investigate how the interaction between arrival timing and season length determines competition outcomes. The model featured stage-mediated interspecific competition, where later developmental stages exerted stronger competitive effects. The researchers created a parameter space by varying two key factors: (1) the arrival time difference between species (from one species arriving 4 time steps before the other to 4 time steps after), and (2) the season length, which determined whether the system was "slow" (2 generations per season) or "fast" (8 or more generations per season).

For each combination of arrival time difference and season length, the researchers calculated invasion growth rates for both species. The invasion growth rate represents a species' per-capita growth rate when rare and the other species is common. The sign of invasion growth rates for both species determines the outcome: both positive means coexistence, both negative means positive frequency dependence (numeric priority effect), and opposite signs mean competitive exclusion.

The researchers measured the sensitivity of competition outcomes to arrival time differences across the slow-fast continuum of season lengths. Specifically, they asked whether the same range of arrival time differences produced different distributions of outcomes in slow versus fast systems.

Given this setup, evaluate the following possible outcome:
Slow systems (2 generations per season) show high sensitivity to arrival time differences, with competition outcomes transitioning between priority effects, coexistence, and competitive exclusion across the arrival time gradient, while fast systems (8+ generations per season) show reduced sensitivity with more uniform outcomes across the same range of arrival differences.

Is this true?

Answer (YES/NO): YES